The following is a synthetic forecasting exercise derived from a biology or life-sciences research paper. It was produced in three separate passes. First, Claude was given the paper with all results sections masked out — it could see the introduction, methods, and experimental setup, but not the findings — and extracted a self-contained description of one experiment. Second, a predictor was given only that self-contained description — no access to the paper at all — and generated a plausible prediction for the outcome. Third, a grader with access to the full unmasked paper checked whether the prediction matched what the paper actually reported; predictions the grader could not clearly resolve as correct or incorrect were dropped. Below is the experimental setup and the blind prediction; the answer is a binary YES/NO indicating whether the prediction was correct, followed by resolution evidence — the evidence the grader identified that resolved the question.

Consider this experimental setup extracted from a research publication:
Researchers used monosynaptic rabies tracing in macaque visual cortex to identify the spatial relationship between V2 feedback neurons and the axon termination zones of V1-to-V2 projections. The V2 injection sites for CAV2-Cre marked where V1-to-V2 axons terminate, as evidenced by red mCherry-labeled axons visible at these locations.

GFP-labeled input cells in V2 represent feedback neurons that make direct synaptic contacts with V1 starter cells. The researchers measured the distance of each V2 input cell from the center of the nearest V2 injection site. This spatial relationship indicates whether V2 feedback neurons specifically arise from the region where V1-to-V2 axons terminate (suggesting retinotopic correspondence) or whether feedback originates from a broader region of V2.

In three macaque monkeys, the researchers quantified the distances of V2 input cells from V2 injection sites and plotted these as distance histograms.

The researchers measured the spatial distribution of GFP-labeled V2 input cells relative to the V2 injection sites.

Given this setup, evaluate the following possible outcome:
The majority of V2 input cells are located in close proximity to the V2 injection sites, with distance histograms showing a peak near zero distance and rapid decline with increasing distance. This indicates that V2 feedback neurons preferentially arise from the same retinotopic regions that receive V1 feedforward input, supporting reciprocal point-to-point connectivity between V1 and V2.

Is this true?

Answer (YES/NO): NO